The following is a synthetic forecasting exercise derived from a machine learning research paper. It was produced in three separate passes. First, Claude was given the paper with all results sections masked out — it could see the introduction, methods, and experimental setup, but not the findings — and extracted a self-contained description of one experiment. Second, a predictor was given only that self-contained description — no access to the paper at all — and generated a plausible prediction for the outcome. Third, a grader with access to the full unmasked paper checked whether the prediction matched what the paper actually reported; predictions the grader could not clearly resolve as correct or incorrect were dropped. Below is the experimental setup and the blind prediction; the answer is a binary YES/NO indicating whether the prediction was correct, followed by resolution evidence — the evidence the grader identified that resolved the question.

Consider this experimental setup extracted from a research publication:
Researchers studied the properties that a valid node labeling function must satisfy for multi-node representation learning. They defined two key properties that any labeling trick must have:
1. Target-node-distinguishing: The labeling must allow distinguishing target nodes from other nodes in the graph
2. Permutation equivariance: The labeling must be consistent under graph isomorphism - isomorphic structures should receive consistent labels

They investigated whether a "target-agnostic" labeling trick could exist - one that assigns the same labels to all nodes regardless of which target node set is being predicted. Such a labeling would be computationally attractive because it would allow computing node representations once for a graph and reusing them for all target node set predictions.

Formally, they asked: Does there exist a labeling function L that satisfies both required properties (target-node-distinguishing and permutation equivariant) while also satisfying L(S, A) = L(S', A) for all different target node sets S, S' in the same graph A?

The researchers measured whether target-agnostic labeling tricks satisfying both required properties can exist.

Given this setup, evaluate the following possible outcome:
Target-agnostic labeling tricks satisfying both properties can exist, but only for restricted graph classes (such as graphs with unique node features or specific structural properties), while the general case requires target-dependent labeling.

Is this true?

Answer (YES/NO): NO